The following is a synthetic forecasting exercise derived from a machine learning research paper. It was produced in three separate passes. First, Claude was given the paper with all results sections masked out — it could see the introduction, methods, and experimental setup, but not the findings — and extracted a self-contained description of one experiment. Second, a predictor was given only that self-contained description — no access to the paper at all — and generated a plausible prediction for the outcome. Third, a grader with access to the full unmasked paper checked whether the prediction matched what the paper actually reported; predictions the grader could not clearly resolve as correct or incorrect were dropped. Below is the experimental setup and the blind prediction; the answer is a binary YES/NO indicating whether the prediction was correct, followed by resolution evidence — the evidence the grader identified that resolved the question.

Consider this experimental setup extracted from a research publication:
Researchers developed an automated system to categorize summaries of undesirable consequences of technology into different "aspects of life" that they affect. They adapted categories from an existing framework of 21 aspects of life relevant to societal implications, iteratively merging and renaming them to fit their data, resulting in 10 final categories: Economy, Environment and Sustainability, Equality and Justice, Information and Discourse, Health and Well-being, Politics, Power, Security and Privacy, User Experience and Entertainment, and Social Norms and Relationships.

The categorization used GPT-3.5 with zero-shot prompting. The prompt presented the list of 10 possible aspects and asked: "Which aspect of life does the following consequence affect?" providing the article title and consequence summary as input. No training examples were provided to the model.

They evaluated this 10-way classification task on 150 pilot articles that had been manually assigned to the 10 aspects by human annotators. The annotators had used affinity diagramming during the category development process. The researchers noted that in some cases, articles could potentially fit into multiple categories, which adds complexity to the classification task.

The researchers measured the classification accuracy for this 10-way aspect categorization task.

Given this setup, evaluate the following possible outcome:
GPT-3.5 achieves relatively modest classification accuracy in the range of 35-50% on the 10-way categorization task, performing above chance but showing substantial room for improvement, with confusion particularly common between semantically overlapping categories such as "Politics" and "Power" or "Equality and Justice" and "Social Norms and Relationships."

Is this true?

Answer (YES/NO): YES